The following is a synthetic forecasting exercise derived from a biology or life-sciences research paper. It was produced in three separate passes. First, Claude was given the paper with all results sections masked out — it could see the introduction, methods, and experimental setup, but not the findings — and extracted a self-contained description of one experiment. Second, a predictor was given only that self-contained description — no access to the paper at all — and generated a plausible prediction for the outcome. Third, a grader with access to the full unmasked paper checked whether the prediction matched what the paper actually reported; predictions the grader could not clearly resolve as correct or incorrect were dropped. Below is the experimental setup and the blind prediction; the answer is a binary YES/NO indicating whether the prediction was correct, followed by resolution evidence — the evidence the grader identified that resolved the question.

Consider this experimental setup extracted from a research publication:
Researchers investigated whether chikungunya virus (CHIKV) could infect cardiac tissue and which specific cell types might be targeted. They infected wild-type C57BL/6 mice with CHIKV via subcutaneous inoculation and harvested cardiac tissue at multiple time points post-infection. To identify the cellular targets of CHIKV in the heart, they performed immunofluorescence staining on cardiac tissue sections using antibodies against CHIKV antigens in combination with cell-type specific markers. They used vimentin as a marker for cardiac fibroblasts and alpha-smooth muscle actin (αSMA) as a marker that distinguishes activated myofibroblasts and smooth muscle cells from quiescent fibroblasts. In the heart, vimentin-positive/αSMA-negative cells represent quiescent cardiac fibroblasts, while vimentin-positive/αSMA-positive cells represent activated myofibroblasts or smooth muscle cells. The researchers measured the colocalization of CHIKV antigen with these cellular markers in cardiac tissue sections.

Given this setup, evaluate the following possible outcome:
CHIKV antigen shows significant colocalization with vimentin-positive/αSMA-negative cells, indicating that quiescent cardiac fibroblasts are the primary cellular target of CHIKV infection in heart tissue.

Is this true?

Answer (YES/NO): YES